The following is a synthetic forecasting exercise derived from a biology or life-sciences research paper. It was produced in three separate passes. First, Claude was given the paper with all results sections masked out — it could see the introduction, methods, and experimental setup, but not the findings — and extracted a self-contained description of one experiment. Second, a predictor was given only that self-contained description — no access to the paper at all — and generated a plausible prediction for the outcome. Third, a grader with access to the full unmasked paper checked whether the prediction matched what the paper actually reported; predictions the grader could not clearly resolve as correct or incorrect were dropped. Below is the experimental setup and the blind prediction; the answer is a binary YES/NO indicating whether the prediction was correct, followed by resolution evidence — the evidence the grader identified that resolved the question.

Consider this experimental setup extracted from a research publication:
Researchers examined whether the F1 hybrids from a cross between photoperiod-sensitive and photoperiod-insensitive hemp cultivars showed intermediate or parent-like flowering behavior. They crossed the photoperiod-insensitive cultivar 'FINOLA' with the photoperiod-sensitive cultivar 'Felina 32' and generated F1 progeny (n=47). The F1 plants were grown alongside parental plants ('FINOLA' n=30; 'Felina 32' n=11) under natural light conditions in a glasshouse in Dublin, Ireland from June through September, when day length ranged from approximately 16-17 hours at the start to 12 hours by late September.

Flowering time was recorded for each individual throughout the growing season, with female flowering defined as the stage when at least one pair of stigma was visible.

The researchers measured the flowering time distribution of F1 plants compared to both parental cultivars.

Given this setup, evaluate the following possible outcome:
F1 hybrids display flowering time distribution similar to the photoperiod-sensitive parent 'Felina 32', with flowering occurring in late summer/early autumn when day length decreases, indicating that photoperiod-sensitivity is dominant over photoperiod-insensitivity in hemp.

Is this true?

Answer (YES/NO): NO